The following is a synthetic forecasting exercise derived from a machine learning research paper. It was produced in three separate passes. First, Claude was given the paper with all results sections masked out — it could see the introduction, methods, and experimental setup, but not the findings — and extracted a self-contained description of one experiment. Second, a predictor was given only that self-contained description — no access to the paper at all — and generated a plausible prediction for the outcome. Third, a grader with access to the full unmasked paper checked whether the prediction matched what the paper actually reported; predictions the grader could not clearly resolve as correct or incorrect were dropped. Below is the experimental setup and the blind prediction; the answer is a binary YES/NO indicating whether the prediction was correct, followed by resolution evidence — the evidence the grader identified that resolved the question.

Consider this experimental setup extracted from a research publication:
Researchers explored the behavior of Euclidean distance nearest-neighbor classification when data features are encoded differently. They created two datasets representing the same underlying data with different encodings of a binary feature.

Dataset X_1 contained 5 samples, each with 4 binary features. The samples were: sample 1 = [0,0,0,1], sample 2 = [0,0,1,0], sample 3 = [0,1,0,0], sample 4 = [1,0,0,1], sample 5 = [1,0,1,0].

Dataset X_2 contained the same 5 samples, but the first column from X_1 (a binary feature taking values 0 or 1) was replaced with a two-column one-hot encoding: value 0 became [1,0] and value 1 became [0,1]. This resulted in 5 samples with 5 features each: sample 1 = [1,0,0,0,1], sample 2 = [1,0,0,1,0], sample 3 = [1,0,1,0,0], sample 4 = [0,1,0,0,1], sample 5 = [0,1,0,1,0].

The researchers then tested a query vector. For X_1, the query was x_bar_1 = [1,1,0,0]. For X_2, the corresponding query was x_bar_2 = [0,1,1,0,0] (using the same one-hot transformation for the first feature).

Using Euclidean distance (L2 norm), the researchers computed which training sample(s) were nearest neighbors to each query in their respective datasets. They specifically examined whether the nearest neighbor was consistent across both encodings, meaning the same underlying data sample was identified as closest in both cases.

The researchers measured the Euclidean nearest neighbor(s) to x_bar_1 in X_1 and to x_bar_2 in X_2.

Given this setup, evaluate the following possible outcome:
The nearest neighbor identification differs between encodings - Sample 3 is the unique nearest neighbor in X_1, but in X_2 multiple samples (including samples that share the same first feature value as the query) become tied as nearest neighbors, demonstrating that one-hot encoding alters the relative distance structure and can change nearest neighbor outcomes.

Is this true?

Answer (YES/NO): YES